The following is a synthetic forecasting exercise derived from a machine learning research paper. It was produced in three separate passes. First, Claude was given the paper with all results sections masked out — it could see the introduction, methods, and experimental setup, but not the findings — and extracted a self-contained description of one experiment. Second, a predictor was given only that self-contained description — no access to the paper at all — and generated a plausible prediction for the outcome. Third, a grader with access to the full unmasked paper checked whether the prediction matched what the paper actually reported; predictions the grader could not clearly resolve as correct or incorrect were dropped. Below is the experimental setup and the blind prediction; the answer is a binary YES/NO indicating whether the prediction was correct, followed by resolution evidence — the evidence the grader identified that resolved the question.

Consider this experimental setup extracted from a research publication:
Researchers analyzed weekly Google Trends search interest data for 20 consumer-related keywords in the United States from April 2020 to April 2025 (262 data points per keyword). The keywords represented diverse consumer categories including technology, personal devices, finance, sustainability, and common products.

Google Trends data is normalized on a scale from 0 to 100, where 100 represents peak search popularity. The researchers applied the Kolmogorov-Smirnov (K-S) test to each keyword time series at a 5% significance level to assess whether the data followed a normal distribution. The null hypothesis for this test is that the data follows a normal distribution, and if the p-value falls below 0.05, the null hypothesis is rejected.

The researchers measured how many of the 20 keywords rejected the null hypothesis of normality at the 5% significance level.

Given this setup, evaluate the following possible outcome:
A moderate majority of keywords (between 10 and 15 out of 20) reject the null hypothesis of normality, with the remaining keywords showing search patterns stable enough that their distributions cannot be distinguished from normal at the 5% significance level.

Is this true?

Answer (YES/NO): YES